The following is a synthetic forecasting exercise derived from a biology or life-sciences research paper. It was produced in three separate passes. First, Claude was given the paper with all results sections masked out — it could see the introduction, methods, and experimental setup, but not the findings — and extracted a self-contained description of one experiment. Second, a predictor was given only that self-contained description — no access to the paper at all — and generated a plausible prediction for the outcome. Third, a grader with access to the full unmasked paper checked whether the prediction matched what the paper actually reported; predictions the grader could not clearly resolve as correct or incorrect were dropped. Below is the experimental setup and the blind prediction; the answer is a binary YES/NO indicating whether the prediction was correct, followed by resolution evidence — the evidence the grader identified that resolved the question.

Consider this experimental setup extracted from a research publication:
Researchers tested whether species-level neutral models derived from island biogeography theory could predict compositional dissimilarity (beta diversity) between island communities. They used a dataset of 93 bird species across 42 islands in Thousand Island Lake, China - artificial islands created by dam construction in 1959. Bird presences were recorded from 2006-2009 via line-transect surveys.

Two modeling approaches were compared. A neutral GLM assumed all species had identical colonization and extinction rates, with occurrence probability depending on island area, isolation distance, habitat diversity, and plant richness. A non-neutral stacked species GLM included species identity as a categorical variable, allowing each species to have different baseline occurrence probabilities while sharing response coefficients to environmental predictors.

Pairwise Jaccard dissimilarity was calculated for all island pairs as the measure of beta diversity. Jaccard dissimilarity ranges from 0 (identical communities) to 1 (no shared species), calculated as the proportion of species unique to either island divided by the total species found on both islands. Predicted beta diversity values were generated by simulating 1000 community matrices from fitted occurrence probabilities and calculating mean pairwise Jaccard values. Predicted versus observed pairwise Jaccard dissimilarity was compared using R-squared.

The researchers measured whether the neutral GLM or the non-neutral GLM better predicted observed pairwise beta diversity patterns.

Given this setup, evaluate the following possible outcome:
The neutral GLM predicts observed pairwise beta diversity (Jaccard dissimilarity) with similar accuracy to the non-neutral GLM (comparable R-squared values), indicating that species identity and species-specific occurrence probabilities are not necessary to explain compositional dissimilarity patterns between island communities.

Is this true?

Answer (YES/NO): NO